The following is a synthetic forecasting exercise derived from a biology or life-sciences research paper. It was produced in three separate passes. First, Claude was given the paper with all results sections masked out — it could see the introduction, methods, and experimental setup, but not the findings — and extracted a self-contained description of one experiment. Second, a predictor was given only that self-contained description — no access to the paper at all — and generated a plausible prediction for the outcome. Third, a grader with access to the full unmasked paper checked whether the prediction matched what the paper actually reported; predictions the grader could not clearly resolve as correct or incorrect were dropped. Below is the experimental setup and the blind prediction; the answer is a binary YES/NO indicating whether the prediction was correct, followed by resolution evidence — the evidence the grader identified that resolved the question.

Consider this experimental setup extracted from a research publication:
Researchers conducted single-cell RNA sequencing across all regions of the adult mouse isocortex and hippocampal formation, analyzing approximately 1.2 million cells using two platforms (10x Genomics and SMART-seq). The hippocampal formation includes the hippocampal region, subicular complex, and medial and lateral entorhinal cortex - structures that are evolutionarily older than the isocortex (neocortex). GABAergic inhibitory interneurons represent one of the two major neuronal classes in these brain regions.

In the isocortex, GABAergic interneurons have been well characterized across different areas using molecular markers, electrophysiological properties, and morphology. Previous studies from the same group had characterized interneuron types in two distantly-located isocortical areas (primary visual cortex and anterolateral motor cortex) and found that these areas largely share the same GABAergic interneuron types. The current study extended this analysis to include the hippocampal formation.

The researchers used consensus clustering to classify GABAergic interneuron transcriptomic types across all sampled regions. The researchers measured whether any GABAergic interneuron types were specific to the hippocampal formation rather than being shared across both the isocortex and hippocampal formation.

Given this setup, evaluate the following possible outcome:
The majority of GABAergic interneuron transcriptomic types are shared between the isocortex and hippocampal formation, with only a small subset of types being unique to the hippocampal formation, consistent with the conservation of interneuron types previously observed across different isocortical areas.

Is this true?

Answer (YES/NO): YES